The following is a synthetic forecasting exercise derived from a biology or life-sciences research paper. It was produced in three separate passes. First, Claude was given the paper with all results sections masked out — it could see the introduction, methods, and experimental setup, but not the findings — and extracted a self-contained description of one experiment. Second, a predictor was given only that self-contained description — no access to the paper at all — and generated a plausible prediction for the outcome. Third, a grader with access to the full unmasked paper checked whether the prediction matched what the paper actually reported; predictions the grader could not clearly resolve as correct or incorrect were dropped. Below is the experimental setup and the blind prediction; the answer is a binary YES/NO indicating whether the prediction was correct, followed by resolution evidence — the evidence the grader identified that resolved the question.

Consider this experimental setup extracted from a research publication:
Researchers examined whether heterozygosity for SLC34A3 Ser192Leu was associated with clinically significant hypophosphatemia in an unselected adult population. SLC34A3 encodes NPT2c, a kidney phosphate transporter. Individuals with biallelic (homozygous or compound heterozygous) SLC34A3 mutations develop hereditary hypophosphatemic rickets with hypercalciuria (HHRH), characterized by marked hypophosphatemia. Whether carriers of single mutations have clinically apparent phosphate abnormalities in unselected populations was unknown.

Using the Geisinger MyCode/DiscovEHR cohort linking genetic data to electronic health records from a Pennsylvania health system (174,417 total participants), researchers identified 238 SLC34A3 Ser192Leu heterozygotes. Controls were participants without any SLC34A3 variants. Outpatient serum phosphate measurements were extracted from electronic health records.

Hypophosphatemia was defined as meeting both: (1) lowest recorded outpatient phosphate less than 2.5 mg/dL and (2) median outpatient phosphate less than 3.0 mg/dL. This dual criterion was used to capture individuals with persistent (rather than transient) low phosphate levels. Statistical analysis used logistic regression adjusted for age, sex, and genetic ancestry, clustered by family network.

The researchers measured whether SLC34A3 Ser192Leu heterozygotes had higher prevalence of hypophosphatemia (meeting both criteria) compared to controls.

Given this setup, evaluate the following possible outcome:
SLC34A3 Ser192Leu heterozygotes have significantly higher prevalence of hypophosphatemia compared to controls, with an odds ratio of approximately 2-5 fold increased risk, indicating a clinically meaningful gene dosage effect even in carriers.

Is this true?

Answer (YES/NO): YES